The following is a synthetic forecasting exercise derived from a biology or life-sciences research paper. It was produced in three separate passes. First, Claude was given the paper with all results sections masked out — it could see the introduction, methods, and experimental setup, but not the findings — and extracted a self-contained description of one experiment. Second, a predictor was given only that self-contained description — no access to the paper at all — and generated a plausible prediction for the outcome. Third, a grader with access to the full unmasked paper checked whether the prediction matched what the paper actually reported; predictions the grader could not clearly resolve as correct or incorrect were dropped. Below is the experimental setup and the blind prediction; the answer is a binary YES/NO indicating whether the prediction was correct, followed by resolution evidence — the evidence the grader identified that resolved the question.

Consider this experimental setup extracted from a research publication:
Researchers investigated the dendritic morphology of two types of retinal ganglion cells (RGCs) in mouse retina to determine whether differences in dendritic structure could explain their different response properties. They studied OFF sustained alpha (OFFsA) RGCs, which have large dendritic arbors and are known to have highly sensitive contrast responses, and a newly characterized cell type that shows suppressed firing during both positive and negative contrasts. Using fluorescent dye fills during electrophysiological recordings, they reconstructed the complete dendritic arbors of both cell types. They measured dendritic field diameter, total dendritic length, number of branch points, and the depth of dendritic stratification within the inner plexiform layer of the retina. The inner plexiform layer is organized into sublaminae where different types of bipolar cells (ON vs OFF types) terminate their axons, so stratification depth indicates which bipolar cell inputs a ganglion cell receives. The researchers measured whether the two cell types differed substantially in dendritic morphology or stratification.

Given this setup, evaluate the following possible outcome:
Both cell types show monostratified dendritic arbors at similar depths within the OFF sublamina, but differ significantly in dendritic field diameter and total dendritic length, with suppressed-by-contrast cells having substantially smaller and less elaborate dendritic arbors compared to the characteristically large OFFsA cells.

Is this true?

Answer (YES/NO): NO